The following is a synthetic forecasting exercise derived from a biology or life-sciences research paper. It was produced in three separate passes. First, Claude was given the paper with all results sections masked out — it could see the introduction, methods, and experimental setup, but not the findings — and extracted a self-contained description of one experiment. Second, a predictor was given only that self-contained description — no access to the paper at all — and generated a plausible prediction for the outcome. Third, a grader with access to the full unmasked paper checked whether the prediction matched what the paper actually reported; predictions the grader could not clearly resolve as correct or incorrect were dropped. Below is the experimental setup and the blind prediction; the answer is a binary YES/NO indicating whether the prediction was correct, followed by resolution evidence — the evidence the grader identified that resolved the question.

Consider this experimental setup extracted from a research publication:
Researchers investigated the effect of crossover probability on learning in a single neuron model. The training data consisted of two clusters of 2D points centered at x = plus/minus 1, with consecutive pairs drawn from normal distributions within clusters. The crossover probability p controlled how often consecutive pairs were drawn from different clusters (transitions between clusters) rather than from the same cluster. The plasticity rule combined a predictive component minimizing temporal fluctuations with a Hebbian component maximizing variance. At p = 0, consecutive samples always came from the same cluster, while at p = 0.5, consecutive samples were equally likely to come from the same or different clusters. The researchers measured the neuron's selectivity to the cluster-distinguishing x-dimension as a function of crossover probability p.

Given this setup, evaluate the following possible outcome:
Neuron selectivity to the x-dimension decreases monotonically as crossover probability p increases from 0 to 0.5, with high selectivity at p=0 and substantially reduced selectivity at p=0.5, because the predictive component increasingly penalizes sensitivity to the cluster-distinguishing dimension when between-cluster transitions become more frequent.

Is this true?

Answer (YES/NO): NO